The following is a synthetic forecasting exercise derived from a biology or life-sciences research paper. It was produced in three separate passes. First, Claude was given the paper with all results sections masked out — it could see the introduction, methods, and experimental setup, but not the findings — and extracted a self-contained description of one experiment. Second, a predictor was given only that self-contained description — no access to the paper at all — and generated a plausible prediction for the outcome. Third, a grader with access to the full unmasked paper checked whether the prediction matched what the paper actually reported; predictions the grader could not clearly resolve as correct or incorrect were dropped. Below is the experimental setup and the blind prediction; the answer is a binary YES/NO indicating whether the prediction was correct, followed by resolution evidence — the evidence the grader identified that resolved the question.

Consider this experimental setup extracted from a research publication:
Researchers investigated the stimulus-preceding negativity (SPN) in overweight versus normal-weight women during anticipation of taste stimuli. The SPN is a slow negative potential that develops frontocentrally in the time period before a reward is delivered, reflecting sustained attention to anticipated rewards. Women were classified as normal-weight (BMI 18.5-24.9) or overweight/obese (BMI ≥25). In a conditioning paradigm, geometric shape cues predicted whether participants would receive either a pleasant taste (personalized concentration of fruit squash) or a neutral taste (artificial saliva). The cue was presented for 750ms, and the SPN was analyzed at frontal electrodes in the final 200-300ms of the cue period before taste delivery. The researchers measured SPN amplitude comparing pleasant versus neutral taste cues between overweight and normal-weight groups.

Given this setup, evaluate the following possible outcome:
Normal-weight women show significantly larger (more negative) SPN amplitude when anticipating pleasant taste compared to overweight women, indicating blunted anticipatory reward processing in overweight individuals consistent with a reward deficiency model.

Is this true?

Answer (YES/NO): NO